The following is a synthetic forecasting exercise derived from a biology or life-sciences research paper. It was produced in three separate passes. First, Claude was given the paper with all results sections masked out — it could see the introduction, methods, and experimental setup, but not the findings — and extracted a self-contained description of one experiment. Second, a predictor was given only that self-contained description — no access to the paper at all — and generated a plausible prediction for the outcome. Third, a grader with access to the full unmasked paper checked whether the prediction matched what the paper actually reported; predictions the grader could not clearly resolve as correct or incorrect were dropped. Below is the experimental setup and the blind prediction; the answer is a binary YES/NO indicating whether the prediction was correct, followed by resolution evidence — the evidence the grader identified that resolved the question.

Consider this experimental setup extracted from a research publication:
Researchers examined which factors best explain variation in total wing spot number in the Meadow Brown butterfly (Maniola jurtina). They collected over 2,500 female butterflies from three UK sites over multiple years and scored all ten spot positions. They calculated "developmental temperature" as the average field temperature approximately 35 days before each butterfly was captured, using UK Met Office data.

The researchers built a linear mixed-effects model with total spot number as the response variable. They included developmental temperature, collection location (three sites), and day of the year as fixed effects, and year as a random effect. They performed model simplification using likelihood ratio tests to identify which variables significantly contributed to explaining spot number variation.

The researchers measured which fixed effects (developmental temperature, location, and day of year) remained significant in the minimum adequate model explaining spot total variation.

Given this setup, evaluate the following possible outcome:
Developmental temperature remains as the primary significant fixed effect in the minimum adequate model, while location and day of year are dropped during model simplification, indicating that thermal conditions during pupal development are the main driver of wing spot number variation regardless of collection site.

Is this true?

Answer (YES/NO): YES